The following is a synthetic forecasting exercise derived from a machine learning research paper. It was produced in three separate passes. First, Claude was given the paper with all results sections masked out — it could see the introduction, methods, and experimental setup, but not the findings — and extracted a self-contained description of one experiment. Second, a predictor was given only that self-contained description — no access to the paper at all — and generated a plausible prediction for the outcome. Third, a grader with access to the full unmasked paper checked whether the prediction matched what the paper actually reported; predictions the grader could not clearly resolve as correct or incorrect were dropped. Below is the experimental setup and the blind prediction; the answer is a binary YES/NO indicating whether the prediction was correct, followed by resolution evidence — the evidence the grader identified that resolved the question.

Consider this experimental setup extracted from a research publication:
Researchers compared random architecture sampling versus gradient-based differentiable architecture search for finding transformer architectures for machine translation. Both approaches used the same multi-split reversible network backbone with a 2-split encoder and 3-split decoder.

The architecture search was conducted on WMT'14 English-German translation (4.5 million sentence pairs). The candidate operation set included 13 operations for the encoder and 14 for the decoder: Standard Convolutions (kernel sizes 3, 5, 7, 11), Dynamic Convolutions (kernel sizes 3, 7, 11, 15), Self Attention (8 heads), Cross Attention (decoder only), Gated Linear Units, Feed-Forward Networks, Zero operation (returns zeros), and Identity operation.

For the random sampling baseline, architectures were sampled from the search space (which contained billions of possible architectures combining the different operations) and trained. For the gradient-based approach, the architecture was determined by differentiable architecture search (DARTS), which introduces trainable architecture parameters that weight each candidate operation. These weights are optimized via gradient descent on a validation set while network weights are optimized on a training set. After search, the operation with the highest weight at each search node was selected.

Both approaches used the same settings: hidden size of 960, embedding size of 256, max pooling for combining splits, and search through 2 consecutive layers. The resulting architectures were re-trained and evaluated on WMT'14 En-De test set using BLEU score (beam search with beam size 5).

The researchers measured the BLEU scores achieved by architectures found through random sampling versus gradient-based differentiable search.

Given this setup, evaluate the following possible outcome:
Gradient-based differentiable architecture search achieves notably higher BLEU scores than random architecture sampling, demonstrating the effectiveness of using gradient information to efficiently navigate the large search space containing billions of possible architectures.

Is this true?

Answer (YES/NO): YES